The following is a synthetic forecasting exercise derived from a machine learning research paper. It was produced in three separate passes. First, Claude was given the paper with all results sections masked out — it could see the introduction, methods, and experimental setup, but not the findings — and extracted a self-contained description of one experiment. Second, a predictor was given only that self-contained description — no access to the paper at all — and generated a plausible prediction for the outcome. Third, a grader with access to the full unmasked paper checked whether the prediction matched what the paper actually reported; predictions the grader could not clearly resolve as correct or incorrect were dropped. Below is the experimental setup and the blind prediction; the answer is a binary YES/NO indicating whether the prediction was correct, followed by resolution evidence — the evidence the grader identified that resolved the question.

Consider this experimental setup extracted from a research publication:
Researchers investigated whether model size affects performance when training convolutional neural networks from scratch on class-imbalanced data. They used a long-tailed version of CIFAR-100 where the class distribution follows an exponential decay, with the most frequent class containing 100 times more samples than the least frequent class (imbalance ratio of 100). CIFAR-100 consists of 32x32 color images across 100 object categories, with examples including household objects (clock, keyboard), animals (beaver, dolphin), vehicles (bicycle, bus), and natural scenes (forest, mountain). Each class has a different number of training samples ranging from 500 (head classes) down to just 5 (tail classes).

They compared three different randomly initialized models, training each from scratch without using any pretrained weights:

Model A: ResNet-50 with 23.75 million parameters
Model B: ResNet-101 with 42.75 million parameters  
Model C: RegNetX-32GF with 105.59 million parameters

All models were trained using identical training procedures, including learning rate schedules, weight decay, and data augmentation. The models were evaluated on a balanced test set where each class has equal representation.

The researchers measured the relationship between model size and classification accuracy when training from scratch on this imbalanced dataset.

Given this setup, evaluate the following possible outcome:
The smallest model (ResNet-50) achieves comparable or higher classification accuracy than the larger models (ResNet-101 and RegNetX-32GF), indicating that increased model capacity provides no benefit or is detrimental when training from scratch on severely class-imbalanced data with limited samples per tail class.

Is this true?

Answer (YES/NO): NO